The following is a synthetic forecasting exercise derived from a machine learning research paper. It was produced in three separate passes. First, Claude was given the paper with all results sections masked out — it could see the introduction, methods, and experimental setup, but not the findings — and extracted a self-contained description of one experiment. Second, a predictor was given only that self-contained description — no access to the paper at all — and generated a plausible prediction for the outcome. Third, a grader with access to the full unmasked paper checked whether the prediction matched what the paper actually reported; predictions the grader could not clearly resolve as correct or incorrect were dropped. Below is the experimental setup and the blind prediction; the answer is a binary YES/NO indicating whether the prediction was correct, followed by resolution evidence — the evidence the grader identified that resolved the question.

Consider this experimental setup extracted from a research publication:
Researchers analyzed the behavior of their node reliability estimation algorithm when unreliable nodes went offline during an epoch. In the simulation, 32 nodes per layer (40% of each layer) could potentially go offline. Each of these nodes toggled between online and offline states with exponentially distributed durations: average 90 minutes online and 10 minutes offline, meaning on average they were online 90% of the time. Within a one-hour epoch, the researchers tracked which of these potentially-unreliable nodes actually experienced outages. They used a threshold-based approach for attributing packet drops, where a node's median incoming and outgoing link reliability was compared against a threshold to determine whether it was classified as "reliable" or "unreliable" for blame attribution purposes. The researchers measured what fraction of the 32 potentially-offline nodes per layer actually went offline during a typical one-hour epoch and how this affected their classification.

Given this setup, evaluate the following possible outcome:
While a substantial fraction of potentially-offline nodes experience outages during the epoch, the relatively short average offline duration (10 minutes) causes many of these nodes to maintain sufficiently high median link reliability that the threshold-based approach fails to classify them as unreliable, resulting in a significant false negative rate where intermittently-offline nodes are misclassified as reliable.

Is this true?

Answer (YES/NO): NO